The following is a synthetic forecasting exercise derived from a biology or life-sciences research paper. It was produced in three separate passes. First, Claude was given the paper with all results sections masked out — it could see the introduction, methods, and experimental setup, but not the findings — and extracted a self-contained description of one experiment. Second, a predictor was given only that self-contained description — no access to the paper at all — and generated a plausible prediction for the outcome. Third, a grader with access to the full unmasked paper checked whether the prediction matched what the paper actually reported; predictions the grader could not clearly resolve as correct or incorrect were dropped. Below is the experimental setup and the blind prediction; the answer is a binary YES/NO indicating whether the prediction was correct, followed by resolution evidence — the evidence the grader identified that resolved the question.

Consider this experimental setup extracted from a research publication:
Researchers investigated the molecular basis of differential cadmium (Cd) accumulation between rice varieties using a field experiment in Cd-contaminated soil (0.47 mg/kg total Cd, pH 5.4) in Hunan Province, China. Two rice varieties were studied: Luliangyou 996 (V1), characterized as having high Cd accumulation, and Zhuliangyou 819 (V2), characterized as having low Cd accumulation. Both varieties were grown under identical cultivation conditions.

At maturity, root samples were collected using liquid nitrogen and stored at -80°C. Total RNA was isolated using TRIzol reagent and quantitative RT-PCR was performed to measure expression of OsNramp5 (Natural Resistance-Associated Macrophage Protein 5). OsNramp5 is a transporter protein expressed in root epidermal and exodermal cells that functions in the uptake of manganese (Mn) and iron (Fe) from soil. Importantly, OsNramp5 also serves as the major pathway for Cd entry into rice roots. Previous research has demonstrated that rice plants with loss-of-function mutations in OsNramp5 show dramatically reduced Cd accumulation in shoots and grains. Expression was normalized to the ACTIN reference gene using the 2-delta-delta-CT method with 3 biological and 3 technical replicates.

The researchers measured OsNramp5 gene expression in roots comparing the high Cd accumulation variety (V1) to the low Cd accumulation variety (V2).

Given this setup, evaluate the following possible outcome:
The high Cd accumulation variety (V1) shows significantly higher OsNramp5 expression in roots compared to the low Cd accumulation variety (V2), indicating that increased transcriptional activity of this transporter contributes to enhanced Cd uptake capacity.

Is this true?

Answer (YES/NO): NO